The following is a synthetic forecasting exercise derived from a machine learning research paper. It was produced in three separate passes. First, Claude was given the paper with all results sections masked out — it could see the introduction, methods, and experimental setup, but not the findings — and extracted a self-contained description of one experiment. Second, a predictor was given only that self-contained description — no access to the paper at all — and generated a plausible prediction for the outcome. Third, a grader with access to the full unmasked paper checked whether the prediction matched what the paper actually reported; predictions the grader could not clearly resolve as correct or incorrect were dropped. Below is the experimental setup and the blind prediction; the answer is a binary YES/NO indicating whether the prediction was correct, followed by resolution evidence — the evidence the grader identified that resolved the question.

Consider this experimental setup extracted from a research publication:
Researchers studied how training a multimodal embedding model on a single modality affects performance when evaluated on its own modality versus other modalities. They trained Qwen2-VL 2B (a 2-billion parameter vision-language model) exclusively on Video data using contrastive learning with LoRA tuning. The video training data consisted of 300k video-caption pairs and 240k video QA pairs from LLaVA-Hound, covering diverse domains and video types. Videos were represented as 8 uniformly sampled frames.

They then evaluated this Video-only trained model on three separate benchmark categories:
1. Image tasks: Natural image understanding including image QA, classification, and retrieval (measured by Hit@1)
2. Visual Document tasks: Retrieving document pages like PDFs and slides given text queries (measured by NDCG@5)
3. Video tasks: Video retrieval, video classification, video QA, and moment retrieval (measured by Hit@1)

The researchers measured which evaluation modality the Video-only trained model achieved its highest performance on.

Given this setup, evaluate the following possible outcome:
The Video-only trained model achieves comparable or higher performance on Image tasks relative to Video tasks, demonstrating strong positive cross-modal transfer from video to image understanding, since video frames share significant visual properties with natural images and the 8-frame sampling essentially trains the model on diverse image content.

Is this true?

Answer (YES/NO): YES